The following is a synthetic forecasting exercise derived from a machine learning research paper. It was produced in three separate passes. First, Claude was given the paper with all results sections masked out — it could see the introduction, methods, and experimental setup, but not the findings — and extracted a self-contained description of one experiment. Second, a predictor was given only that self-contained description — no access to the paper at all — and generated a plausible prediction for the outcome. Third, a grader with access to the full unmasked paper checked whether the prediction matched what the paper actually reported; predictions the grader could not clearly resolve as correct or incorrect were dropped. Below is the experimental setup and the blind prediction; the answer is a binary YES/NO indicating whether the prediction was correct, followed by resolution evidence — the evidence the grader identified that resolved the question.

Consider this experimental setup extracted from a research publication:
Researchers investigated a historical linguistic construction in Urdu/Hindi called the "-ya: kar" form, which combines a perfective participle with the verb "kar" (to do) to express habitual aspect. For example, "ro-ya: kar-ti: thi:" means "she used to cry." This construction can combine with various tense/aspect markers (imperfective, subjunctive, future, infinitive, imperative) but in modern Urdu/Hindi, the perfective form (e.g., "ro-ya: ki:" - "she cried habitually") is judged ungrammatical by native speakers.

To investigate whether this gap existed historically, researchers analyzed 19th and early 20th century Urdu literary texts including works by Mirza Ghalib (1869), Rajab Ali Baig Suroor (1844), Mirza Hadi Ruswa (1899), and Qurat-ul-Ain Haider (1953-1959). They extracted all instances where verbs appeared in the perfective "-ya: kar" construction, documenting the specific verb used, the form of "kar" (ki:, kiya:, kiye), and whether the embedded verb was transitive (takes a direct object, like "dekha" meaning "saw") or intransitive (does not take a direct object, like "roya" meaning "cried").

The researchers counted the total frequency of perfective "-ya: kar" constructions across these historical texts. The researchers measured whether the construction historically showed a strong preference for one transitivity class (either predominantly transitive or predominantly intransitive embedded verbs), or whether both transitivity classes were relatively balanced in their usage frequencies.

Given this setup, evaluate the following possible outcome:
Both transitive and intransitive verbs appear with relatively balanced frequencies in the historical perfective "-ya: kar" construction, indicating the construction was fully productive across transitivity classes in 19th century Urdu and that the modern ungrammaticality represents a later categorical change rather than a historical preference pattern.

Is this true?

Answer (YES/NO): YES